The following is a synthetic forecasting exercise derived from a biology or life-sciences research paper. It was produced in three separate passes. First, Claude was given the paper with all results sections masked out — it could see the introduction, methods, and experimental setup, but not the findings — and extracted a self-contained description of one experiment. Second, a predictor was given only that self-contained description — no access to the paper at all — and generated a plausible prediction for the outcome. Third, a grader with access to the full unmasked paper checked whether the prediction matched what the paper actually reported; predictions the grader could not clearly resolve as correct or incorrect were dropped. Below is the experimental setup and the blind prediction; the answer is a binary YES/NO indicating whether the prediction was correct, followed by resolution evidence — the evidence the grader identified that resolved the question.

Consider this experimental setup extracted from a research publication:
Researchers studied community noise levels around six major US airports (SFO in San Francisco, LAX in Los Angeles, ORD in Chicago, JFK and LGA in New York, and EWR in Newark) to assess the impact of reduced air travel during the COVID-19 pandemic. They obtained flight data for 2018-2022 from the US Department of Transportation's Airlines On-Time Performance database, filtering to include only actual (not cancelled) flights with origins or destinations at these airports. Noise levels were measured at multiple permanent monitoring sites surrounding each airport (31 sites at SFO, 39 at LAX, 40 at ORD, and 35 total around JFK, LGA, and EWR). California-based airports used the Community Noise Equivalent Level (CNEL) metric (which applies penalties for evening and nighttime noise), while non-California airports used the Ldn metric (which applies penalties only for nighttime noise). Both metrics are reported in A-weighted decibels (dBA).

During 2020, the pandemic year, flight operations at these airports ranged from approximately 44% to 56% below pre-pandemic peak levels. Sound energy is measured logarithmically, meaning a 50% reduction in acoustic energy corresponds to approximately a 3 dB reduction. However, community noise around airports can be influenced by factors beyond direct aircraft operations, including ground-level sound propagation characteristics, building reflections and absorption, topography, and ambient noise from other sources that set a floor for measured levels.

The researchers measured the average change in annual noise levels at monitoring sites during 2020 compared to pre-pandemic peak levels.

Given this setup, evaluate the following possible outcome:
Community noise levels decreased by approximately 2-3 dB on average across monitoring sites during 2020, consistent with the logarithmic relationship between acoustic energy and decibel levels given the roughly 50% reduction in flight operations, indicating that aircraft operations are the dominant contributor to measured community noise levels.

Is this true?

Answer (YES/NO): NO